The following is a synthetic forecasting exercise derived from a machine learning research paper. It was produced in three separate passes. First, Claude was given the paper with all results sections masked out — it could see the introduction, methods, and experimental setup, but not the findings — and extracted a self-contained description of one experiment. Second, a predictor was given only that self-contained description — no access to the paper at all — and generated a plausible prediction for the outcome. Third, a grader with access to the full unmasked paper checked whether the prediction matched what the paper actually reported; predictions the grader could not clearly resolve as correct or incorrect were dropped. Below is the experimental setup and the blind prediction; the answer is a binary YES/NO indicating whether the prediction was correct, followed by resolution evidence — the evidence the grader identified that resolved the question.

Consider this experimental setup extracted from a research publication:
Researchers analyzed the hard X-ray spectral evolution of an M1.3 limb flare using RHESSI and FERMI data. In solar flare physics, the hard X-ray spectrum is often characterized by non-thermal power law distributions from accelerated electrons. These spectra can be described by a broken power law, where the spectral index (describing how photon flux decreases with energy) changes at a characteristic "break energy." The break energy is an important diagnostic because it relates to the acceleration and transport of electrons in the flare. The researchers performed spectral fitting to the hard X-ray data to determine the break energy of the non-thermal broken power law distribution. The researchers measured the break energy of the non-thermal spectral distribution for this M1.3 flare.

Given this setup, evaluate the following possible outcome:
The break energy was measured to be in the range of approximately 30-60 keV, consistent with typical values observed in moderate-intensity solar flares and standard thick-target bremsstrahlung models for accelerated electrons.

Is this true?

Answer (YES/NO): NO